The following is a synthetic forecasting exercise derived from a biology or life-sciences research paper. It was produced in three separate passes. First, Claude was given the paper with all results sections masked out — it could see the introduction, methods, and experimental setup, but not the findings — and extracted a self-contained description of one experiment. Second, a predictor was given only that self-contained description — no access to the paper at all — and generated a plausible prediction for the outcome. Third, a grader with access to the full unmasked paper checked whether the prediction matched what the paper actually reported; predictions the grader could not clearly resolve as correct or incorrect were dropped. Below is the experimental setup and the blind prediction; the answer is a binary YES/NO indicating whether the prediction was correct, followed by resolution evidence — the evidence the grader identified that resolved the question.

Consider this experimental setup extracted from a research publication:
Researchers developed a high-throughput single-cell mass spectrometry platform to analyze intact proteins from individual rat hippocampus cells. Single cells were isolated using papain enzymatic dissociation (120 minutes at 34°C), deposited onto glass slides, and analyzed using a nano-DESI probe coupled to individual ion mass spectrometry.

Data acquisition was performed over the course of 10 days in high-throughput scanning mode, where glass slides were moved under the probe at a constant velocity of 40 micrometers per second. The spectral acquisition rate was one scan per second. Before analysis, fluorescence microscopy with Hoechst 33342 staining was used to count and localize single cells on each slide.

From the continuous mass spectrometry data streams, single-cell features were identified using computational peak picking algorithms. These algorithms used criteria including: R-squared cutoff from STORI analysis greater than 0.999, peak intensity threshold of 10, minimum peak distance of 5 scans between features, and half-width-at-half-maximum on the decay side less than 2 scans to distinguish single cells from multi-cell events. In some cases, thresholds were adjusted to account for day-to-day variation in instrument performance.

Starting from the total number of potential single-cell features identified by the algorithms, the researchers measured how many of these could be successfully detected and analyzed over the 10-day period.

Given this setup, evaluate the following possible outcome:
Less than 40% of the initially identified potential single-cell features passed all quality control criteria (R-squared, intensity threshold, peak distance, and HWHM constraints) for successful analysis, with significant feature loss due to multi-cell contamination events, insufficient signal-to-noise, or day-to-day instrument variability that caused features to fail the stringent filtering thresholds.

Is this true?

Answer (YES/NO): NO